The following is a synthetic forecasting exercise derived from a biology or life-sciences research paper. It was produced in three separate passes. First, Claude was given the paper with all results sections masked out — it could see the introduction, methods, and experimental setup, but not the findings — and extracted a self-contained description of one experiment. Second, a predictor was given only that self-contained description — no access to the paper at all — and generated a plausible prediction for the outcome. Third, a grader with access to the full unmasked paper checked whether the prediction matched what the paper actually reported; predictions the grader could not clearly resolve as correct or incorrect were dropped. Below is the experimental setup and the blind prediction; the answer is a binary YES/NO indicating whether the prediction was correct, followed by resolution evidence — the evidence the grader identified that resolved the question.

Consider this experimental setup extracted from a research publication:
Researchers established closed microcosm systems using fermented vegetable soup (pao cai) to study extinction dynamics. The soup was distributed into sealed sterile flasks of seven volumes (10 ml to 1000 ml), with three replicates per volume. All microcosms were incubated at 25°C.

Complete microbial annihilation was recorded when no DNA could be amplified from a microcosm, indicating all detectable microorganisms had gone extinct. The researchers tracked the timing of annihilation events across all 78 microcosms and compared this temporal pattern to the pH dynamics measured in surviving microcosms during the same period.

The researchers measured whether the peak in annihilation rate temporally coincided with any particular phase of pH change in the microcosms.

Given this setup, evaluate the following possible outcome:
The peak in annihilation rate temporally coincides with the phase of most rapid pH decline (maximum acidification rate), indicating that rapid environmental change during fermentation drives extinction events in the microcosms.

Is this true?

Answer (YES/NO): NO